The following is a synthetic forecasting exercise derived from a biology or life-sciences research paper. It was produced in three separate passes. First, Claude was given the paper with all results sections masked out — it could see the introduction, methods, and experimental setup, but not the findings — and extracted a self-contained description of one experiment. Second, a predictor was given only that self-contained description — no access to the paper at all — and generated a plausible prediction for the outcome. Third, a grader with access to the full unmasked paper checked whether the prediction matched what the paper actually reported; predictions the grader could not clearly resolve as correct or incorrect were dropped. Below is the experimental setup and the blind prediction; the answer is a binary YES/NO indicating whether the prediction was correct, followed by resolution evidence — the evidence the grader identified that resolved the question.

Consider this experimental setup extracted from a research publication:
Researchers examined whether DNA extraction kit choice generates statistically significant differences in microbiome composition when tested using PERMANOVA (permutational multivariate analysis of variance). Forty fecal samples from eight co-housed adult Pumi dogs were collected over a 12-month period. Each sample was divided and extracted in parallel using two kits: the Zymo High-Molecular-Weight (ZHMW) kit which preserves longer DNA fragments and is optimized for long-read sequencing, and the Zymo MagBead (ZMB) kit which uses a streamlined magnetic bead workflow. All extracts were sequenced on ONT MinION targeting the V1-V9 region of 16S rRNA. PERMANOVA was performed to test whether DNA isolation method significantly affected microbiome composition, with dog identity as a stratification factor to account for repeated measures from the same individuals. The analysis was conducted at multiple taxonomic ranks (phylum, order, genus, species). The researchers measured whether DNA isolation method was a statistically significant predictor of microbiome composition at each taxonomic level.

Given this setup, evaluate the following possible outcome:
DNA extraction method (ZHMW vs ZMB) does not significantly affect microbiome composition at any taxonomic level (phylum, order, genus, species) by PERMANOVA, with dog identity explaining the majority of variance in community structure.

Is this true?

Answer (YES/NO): NO